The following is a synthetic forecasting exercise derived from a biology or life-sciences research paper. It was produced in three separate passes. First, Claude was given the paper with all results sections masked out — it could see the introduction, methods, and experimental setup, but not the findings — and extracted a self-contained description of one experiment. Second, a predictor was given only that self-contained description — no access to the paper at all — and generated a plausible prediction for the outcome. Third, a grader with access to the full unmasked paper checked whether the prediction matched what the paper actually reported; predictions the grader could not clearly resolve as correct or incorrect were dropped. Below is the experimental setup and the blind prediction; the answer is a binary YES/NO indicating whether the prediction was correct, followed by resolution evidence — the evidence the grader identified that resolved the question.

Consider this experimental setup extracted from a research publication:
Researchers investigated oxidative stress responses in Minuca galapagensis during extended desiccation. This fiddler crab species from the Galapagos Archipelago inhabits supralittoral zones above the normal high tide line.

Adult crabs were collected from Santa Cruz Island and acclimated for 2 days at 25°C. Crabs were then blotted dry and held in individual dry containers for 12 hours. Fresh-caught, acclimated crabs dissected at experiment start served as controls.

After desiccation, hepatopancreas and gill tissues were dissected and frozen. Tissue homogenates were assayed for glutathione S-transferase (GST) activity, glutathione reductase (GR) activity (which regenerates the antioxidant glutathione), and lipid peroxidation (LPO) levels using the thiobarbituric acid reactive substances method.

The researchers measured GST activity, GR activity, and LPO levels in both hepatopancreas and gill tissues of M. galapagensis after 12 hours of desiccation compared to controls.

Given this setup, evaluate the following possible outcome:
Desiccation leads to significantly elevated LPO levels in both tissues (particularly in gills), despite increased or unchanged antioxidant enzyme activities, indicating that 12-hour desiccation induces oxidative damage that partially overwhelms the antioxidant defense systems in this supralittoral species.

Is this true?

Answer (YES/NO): NO